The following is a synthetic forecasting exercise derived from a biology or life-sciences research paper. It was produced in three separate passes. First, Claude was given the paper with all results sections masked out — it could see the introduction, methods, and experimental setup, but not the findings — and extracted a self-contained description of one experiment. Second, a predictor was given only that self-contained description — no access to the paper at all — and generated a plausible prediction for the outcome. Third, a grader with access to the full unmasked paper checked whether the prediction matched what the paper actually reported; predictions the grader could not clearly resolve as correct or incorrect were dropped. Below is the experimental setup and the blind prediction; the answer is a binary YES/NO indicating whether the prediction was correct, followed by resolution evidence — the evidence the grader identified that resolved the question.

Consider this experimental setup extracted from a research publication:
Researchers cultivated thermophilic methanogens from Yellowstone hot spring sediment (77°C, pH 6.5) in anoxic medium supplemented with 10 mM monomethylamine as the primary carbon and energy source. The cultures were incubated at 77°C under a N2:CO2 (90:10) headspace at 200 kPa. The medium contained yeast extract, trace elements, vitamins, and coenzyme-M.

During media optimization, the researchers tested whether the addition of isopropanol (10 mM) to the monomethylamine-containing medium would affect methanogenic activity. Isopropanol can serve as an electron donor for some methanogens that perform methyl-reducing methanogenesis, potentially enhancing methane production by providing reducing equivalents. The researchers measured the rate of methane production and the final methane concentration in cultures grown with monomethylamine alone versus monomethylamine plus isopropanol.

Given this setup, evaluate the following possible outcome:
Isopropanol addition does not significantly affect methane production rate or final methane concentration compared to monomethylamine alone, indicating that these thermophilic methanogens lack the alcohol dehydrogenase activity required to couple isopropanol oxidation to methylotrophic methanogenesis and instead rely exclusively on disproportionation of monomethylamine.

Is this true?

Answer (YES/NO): YES